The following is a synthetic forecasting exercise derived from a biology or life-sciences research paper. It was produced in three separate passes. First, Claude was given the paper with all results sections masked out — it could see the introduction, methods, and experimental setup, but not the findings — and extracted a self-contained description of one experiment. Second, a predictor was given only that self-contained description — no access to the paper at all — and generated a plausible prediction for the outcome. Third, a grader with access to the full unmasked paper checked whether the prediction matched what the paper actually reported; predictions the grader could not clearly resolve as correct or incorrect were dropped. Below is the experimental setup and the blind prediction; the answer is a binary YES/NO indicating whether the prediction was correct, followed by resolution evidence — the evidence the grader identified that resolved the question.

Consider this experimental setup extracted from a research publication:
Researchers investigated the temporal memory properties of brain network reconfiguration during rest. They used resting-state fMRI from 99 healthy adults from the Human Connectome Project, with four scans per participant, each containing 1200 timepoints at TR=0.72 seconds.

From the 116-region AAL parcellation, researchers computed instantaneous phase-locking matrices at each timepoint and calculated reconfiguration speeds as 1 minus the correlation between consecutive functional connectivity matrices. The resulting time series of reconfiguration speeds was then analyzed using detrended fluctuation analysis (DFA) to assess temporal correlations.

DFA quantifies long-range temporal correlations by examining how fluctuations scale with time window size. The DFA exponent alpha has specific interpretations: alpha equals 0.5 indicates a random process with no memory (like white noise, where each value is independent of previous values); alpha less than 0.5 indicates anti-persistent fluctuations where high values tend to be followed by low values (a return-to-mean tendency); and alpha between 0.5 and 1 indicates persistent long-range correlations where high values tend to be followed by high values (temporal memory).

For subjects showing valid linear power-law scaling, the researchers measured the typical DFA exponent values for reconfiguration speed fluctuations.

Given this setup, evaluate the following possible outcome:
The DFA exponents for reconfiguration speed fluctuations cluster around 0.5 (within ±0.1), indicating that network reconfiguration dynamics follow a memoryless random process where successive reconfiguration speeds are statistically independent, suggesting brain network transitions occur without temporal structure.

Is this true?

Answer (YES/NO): NO